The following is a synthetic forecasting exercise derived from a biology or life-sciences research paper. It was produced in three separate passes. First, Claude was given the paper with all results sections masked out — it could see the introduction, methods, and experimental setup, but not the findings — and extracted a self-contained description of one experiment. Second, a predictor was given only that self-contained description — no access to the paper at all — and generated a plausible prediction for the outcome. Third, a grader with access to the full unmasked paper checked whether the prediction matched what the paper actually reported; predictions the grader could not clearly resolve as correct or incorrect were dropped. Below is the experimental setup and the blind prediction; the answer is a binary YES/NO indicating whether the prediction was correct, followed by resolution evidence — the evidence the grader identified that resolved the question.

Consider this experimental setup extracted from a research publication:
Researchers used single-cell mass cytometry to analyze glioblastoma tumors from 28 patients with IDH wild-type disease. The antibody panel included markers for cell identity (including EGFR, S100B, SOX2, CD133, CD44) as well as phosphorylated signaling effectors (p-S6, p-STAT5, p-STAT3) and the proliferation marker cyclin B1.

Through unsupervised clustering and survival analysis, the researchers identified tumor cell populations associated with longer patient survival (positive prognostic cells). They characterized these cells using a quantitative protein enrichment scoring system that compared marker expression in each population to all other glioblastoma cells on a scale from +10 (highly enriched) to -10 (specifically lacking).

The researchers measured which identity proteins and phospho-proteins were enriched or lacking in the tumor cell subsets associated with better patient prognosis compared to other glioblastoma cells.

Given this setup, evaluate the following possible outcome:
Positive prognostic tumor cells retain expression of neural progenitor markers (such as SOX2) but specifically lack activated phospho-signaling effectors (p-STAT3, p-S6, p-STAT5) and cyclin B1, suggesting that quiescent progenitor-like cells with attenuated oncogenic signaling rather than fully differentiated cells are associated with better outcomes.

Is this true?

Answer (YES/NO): NO